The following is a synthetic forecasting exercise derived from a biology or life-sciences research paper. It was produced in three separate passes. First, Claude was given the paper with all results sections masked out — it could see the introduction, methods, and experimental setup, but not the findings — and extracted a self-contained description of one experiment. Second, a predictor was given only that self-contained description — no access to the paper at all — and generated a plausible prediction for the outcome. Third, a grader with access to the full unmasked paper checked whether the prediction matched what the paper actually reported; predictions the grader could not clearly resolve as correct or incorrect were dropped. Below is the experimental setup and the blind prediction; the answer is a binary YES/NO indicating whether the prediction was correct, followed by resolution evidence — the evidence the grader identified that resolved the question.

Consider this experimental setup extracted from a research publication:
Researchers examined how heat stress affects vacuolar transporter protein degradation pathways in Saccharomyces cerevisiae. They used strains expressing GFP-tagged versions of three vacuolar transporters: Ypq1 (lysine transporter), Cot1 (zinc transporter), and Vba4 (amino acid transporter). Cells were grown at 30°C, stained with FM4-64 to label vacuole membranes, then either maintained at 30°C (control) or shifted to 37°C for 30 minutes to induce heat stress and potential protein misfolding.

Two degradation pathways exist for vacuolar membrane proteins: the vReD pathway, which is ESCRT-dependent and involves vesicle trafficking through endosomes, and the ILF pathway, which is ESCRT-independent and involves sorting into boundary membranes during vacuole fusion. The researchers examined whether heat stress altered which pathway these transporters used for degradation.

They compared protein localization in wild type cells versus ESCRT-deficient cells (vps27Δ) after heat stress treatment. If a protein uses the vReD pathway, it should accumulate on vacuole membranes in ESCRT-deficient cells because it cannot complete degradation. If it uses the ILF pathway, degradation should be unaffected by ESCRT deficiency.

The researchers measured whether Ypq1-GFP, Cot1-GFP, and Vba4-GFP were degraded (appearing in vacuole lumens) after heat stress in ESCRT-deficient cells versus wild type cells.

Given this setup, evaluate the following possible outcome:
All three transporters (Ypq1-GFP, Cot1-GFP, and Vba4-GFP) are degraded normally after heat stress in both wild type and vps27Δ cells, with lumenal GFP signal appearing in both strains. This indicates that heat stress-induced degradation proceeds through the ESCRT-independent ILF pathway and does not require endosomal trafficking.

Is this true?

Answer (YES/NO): YES